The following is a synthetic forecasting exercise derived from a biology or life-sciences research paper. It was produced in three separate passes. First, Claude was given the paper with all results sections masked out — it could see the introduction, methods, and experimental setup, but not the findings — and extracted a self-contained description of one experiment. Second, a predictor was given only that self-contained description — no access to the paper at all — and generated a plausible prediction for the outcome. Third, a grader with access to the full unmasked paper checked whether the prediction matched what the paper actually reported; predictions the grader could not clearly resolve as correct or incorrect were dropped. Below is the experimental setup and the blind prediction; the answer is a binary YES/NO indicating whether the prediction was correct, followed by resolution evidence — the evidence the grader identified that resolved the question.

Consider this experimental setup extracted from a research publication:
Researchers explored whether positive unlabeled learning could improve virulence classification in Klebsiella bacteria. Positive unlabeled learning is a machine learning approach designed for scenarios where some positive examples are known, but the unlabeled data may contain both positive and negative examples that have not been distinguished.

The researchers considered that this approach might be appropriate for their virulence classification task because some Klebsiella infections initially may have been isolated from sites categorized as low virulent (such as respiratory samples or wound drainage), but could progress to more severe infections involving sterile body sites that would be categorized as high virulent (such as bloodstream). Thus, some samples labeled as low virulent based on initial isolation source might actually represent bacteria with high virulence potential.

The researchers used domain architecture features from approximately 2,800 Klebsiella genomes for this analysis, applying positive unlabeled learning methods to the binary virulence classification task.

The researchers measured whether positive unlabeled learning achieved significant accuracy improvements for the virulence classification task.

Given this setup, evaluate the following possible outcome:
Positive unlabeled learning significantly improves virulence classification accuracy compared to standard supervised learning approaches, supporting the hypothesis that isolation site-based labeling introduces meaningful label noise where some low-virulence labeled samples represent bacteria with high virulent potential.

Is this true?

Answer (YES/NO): NO